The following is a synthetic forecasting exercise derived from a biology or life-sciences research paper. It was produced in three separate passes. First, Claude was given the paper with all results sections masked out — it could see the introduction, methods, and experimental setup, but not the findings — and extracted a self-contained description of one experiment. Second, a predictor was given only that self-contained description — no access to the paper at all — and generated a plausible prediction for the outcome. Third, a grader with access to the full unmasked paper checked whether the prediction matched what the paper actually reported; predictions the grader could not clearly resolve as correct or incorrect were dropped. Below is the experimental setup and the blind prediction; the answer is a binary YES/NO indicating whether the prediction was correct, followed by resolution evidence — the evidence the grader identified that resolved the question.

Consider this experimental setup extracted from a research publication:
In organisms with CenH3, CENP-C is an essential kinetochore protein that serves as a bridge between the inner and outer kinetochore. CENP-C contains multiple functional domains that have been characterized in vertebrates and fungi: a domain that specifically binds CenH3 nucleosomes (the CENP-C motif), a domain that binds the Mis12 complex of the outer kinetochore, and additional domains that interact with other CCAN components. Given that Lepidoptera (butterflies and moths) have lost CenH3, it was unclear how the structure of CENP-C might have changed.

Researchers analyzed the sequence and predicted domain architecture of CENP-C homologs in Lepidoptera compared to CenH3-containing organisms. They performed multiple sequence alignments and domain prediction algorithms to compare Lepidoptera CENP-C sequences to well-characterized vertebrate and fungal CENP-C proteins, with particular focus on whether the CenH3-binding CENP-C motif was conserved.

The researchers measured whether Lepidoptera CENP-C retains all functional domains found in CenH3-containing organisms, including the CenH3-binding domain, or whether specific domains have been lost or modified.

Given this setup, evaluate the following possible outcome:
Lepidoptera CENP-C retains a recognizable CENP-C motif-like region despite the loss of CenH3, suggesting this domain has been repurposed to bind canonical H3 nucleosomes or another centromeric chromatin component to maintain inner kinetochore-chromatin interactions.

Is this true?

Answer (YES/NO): NO